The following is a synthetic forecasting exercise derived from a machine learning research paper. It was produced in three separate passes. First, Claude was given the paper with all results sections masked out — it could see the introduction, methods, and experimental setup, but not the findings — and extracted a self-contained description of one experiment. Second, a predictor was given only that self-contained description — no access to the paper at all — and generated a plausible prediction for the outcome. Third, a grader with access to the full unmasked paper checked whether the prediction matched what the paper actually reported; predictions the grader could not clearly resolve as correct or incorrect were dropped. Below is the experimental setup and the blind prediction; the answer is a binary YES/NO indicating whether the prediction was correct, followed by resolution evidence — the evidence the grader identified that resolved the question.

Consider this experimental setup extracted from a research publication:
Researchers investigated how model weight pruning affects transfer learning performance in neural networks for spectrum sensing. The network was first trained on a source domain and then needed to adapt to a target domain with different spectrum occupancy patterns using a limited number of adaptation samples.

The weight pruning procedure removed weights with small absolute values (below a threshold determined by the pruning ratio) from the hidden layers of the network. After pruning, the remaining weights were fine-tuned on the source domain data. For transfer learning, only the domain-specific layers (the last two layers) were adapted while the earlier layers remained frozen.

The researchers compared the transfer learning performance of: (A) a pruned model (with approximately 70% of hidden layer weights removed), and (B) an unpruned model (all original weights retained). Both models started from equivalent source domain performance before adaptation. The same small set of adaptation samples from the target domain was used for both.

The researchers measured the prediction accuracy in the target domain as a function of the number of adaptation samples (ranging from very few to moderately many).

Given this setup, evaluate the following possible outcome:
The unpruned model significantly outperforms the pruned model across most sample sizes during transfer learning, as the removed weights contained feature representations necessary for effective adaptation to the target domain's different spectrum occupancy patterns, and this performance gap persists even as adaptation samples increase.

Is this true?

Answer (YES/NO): NO